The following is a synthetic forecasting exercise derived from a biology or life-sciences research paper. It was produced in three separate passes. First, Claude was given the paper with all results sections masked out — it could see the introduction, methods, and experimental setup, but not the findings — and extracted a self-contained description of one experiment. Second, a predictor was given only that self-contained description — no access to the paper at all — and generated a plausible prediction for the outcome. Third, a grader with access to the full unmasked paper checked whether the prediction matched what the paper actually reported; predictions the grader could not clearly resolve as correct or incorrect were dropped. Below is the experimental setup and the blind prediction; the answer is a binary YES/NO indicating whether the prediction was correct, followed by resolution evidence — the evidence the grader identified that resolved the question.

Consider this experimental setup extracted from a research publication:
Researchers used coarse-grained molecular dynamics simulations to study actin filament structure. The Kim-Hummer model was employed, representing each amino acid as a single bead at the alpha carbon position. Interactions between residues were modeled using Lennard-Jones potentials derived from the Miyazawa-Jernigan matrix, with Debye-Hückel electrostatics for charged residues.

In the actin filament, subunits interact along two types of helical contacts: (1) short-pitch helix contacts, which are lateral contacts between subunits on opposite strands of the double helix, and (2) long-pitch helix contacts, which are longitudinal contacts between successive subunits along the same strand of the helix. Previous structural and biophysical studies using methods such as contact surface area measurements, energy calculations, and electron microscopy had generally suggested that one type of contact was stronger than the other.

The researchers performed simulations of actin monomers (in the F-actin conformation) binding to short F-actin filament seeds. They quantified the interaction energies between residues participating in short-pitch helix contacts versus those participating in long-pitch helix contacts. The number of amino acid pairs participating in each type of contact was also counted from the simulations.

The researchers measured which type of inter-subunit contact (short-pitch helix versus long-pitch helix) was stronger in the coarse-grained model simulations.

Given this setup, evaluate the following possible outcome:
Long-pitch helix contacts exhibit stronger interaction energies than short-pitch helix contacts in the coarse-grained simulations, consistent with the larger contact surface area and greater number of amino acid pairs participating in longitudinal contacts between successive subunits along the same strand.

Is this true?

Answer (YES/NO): NO